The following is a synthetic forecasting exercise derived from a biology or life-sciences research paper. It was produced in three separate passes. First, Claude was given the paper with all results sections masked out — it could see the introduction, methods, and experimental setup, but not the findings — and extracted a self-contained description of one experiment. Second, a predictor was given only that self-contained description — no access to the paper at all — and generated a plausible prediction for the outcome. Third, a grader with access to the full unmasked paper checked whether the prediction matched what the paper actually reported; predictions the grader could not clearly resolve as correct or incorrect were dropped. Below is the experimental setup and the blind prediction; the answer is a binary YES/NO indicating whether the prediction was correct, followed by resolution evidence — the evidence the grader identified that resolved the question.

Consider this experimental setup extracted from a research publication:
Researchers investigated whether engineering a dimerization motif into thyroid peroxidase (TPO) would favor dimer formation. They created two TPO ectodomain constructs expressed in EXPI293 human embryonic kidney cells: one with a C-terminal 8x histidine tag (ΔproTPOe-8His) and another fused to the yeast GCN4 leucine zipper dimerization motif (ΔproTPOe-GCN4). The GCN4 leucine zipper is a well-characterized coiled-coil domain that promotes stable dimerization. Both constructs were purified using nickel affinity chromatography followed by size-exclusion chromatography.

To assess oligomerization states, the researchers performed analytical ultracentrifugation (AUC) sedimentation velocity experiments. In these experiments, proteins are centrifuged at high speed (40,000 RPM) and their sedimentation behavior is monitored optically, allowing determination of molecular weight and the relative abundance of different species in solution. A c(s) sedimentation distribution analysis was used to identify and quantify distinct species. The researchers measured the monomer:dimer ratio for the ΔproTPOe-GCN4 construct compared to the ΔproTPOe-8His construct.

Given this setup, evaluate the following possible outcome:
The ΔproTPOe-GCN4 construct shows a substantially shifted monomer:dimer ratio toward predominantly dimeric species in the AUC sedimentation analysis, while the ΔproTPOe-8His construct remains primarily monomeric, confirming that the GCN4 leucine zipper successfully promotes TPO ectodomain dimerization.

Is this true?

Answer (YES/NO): NO